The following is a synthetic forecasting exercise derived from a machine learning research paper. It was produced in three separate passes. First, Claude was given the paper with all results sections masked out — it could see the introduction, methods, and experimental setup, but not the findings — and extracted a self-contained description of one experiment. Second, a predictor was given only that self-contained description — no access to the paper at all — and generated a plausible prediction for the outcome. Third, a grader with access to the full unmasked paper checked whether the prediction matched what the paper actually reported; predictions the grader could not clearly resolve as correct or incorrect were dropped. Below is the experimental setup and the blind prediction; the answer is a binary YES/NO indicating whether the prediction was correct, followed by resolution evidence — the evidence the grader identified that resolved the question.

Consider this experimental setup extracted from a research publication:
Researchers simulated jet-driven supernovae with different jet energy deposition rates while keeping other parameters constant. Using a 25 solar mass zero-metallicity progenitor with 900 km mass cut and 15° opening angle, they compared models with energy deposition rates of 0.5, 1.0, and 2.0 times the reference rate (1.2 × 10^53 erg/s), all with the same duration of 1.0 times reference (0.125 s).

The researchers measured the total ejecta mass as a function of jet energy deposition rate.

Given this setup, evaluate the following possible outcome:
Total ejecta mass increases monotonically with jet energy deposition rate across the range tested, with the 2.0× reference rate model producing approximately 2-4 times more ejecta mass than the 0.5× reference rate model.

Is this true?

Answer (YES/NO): NO